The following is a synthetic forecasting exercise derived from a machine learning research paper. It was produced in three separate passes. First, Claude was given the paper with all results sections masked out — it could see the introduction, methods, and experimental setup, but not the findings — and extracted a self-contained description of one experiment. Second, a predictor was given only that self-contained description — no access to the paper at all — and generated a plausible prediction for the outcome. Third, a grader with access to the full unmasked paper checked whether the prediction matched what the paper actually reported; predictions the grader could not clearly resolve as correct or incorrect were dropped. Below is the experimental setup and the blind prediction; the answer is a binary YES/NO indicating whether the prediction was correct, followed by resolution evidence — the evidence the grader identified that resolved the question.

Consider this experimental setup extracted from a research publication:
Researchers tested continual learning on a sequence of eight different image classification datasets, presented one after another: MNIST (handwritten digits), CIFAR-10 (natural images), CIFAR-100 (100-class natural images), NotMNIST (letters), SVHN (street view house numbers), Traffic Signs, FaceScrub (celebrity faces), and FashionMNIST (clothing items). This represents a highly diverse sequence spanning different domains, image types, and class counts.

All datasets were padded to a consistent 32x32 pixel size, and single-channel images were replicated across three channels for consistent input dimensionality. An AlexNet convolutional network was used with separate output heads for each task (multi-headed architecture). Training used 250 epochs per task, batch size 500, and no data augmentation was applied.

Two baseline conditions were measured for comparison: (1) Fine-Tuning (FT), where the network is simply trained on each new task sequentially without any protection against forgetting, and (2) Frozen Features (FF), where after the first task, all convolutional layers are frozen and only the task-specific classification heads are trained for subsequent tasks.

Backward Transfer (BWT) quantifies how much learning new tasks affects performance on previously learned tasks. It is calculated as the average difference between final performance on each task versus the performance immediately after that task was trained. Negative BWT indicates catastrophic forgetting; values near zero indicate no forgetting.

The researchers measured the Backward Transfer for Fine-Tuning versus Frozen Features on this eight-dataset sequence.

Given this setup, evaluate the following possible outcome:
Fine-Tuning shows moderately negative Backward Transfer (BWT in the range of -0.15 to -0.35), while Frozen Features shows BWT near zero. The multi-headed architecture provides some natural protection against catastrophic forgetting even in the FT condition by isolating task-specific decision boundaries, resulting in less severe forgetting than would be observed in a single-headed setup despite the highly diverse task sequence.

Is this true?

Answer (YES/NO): YES